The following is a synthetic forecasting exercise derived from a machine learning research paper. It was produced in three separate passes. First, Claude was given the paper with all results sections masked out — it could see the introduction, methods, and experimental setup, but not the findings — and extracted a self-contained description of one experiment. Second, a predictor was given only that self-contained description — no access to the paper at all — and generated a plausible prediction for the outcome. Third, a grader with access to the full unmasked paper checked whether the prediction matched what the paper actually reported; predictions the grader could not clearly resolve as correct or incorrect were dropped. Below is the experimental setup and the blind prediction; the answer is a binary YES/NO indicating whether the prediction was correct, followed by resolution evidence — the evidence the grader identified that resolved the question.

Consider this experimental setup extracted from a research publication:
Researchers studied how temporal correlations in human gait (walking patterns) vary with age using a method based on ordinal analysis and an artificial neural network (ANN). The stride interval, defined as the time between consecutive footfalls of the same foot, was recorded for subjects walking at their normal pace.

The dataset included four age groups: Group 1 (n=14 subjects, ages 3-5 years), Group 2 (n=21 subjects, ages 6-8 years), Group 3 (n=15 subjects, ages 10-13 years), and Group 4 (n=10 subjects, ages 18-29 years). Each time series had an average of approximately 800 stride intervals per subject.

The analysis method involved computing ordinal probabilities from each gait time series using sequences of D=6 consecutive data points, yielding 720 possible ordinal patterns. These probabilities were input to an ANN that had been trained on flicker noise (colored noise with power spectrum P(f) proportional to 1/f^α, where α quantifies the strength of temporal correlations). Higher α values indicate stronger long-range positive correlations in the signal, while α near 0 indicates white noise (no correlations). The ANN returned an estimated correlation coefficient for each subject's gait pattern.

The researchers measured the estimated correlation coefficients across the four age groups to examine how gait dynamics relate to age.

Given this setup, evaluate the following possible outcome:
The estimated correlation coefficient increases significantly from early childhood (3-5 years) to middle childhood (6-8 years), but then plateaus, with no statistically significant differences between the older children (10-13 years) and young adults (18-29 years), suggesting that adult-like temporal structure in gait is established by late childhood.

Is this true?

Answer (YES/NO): NO